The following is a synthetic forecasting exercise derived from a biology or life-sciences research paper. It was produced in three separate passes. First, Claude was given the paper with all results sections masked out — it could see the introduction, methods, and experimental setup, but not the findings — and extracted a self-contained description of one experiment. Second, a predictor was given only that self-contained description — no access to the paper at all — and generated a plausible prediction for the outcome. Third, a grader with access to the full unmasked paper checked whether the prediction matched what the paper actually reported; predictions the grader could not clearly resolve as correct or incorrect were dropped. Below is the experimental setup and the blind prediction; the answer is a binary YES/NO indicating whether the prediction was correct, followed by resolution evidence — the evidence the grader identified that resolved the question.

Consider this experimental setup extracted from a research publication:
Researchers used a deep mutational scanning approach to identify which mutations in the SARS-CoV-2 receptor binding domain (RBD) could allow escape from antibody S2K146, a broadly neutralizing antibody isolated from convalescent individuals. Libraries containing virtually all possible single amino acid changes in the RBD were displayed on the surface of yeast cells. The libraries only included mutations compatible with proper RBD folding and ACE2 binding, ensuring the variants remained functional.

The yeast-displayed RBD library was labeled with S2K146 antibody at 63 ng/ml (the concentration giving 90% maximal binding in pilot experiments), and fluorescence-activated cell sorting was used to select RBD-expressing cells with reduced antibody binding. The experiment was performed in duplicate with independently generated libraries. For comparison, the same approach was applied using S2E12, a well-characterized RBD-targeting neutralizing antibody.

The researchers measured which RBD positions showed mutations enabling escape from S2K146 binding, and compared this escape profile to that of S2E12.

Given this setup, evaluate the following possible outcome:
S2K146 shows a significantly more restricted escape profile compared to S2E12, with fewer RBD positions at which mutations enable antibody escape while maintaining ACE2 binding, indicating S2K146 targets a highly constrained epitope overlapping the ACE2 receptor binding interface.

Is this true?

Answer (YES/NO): YES